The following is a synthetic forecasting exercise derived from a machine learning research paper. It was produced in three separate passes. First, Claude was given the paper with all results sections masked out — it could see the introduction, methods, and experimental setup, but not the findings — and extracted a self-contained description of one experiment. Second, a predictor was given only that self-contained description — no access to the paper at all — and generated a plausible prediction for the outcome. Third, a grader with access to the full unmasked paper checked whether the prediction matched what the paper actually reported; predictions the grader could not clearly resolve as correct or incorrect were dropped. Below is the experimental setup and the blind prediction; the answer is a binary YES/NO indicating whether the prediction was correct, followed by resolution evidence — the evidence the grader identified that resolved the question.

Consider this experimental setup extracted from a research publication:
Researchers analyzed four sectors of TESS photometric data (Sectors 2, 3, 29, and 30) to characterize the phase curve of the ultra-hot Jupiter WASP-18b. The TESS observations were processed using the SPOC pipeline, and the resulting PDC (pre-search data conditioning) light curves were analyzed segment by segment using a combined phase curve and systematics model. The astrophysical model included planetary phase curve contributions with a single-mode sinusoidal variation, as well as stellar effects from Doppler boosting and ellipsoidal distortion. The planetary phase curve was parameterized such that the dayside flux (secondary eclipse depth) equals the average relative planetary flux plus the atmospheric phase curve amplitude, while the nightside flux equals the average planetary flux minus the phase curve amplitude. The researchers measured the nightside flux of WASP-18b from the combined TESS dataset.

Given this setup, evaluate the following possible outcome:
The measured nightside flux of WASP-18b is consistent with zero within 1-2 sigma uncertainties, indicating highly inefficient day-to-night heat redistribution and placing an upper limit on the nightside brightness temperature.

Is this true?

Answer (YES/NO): YES